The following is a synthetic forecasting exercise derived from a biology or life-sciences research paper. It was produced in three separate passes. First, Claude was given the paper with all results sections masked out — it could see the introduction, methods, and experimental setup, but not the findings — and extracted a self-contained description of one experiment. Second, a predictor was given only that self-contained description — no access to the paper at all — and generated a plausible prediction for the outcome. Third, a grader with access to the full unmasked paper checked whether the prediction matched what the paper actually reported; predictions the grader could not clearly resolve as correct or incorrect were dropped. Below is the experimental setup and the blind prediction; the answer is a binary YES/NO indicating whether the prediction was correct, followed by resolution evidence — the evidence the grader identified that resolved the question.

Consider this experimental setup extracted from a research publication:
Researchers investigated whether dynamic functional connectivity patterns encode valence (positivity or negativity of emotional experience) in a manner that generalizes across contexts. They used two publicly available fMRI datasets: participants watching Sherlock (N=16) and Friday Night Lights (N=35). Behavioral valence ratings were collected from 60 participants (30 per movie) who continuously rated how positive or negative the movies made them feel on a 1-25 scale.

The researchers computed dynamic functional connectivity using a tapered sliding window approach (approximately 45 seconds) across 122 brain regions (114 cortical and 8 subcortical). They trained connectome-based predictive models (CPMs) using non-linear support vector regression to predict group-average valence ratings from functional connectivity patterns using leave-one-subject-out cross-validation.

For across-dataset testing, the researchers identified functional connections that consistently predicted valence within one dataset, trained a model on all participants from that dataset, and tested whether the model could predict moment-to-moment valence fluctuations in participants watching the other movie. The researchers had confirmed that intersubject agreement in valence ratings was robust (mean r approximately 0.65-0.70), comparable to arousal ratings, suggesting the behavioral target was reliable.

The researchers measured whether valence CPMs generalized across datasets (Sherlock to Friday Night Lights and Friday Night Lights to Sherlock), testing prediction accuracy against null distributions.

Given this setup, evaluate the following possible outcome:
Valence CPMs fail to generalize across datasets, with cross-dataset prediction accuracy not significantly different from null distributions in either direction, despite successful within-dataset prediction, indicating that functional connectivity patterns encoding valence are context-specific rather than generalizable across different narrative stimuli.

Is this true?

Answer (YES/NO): NO